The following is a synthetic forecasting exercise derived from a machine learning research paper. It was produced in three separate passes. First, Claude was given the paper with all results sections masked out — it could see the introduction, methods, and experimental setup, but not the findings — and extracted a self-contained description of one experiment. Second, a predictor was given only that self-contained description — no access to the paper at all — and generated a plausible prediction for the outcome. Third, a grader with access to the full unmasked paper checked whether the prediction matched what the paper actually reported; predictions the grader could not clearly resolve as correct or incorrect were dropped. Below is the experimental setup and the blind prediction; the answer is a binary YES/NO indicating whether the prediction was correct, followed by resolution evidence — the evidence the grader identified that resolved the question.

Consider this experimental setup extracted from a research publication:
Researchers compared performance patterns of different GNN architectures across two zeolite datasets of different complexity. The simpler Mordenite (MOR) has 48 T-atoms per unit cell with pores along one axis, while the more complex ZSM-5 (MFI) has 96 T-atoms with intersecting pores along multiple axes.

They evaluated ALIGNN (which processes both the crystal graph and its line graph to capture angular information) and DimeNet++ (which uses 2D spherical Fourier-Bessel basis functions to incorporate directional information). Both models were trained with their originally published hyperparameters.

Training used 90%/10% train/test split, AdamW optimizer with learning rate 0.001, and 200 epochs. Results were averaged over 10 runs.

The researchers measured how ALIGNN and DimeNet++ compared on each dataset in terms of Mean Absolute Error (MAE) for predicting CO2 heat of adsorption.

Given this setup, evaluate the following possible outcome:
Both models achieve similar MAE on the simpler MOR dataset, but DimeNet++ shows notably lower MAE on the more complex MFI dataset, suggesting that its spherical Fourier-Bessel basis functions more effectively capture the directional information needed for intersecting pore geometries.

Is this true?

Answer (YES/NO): NO